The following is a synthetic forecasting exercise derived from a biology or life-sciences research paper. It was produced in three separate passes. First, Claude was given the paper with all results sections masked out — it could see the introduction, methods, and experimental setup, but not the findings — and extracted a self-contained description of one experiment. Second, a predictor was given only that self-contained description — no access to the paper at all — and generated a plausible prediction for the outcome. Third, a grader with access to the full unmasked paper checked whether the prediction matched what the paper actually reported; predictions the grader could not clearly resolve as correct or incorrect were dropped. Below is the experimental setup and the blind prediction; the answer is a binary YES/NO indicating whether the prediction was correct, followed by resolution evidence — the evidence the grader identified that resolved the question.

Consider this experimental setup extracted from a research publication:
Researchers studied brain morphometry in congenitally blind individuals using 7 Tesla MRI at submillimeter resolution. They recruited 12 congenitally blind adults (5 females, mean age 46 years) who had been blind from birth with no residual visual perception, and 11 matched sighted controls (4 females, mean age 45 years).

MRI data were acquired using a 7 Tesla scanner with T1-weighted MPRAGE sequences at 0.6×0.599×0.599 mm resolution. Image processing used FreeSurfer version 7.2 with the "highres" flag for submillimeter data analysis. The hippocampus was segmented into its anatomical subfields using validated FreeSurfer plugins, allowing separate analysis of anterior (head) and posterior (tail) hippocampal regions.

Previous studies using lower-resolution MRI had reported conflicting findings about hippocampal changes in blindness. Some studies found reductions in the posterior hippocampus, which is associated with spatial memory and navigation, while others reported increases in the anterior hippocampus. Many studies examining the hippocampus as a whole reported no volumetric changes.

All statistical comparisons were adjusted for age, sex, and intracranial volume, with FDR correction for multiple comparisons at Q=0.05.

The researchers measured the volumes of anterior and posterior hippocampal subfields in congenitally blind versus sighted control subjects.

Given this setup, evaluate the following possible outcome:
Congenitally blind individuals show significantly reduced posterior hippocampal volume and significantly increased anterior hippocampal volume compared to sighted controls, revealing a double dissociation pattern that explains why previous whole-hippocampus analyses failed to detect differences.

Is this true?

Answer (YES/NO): NO